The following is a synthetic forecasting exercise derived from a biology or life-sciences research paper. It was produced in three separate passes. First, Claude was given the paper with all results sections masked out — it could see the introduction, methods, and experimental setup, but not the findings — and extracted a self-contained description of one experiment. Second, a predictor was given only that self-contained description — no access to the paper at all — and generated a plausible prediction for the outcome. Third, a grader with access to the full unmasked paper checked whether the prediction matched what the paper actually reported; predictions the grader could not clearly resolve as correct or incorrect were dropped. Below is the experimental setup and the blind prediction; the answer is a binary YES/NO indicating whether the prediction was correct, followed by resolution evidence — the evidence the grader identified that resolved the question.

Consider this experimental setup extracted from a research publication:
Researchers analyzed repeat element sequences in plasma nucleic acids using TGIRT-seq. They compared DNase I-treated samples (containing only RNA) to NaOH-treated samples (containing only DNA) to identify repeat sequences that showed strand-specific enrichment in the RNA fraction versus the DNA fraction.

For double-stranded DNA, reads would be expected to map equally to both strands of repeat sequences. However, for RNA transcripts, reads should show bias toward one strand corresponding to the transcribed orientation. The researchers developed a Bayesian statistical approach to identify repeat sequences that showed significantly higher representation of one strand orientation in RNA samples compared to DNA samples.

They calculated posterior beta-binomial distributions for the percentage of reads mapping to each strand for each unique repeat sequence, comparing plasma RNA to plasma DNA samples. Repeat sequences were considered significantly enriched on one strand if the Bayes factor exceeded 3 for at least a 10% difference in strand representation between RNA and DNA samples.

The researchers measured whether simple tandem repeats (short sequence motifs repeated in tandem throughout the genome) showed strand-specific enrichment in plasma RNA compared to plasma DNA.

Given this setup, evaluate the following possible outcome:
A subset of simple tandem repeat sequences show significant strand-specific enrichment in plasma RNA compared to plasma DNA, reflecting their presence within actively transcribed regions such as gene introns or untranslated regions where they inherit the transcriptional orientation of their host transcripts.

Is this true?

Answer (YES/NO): NO